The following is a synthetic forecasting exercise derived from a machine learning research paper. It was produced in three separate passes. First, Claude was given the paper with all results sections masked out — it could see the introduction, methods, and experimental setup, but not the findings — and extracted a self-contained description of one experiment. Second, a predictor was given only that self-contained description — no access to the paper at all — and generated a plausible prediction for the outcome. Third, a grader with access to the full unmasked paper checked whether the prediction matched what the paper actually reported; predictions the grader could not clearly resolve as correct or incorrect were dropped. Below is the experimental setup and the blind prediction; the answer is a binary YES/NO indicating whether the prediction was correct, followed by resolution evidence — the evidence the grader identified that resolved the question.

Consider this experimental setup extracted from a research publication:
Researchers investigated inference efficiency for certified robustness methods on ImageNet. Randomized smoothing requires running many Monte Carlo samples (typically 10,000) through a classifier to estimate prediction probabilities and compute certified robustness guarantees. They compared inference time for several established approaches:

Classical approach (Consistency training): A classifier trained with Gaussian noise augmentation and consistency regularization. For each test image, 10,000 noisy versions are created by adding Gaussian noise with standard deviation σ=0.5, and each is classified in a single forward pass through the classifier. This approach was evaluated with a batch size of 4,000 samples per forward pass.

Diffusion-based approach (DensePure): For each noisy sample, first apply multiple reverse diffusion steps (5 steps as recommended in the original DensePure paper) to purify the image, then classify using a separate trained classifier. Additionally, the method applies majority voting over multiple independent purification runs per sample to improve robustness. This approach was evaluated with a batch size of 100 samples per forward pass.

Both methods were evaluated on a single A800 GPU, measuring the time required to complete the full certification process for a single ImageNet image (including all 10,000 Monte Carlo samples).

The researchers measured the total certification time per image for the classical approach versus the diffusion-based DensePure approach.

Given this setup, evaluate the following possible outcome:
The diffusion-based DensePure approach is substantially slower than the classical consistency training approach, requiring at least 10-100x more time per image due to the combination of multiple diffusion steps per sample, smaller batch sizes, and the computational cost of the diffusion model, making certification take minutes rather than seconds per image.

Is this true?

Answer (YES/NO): NO